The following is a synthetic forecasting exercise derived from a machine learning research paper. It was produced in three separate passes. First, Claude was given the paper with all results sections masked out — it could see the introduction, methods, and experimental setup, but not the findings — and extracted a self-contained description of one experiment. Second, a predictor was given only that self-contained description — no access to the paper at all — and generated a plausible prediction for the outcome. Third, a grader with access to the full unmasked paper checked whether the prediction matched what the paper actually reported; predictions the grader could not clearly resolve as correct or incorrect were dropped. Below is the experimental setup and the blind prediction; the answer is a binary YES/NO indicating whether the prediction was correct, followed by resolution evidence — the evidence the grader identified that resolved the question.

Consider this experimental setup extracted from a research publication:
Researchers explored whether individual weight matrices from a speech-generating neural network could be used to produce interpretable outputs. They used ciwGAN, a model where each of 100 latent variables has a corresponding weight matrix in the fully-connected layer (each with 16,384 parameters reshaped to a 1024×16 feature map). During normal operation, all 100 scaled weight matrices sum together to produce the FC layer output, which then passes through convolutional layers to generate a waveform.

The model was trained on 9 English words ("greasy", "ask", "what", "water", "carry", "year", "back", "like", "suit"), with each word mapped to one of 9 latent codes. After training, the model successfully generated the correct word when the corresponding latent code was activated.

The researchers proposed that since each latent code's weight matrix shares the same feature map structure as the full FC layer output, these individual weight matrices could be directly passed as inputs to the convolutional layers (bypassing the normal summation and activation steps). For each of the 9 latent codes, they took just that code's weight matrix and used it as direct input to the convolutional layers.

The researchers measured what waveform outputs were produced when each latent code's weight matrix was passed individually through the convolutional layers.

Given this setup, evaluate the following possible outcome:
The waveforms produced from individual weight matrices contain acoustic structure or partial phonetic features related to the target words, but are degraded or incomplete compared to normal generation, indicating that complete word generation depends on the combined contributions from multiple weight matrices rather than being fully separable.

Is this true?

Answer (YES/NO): NO